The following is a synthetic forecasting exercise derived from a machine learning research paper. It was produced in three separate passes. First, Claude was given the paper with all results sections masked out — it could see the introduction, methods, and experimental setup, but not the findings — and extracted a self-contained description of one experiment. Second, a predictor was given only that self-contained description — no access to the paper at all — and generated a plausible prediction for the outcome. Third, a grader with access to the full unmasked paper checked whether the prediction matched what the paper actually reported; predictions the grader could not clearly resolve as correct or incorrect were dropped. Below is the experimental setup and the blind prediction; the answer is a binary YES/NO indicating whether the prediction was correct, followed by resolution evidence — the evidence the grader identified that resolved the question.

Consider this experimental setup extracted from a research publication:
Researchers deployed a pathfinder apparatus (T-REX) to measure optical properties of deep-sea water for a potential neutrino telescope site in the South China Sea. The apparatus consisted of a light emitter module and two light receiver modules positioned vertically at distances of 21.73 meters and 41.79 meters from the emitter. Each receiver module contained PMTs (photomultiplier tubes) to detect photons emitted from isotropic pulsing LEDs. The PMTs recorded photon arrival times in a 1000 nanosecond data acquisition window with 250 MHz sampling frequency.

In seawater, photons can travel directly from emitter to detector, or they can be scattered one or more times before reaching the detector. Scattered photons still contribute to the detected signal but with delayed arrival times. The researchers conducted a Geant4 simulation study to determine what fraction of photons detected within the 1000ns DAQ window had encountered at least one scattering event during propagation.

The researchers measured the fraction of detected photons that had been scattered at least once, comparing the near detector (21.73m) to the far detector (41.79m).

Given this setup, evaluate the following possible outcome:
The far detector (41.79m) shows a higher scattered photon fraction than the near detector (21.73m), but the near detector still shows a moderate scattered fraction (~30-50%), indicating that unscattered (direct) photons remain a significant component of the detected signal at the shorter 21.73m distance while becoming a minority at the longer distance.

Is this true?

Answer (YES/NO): NO